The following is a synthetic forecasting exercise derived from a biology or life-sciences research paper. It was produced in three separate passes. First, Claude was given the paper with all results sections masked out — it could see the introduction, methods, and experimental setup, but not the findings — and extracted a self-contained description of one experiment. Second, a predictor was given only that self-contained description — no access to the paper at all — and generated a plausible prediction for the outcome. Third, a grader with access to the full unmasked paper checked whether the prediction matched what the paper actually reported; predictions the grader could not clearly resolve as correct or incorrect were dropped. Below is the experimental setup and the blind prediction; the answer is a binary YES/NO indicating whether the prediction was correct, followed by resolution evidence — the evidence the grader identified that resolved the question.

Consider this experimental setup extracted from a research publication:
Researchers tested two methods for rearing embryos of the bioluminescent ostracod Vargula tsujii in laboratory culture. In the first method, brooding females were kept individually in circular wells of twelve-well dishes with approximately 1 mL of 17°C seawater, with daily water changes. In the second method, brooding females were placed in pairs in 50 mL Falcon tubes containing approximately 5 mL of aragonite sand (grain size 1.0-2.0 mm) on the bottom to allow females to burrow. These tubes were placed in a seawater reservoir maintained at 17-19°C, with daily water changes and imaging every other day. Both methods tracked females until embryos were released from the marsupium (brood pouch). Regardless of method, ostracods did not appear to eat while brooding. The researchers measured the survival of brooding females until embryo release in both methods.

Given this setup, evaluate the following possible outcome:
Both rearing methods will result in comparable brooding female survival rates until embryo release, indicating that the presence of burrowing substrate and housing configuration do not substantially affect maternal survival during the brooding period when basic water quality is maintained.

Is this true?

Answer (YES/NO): NO